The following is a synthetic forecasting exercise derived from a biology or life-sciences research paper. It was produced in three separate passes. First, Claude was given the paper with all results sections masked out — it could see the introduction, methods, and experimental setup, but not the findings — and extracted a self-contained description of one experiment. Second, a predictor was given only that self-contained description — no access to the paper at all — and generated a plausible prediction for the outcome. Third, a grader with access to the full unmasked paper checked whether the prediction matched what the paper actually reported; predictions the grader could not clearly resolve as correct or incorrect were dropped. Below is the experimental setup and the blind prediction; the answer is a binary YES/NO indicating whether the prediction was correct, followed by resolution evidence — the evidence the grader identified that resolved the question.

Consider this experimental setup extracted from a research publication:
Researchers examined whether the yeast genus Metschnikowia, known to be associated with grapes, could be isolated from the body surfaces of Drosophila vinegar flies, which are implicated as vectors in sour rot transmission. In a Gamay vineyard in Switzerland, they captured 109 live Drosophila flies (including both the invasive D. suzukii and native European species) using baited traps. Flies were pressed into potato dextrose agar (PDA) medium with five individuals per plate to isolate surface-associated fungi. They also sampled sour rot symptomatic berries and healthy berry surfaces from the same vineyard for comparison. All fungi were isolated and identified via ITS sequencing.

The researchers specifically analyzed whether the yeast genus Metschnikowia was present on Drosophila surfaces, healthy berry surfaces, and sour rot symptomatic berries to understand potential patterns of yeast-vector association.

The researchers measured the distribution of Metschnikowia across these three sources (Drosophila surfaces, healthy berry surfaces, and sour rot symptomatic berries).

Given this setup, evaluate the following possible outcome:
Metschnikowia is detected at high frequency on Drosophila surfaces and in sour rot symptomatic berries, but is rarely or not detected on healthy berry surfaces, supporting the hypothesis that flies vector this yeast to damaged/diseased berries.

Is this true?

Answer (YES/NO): NO